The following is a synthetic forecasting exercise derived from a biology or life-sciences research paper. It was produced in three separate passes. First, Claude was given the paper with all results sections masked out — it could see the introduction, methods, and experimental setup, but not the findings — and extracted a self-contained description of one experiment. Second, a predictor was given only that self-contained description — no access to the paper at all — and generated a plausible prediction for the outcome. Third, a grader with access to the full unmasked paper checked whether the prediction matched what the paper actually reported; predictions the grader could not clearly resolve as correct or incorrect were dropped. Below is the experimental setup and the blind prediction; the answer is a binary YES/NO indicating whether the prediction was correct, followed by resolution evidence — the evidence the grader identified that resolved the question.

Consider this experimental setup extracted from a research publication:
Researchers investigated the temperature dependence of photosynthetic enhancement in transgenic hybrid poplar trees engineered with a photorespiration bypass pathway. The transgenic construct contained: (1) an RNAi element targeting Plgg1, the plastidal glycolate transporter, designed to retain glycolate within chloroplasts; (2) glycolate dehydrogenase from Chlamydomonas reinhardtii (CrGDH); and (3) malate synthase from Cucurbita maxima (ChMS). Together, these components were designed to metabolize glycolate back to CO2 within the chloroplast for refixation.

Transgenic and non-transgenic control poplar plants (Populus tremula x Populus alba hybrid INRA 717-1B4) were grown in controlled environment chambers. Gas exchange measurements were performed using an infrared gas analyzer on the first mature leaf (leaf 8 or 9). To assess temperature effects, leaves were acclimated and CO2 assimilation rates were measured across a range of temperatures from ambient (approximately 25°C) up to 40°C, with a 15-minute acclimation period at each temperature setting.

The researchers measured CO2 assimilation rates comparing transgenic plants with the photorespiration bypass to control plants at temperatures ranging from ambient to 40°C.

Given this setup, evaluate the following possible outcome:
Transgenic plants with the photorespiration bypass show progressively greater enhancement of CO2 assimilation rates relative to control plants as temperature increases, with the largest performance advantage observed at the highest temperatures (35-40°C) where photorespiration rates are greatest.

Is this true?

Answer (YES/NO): NO